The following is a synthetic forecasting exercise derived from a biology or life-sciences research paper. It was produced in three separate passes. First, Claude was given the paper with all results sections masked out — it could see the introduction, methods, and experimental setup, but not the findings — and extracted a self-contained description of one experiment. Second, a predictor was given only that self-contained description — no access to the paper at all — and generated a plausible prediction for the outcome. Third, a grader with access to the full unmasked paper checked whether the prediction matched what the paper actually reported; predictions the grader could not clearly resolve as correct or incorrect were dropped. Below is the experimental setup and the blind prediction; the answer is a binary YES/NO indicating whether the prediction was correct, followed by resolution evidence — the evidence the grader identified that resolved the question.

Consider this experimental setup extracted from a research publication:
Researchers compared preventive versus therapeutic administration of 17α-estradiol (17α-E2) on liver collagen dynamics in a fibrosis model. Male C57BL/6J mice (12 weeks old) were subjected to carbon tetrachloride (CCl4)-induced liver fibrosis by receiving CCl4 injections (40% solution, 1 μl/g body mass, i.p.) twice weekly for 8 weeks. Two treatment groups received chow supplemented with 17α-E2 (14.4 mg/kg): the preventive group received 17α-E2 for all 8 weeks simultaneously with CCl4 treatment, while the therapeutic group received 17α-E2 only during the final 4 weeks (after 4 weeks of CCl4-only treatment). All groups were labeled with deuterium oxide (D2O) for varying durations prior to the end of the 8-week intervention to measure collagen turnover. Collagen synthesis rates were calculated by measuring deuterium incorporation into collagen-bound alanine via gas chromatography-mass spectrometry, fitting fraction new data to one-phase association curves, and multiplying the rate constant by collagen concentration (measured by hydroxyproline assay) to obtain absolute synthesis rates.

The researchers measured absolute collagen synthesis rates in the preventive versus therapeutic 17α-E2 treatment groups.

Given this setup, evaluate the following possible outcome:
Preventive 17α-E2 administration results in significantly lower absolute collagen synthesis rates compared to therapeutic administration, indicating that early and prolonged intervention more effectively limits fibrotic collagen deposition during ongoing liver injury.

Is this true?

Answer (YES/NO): NO